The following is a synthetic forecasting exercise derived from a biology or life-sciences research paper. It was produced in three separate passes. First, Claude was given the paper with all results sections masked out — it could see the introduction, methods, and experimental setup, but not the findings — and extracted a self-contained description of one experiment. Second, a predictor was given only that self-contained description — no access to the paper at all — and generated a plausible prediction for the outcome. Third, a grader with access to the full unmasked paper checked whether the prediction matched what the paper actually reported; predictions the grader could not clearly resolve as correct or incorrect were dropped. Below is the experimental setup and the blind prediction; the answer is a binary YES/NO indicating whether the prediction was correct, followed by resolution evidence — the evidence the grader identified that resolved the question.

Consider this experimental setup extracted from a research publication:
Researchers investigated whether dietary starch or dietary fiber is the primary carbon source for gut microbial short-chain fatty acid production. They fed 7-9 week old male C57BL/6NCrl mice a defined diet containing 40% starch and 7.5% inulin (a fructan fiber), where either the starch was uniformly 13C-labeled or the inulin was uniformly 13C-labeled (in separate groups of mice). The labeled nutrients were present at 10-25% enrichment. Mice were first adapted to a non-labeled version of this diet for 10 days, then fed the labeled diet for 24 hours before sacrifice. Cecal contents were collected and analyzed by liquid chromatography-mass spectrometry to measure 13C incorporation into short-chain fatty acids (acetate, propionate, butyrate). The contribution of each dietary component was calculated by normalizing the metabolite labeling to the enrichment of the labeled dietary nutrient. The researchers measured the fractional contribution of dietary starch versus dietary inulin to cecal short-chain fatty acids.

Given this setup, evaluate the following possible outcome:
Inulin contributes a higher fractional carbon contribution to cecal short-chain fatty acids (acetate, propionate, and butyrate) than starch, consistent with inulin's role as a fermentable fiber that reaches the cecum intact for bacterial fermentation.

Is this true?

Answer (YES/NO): YES